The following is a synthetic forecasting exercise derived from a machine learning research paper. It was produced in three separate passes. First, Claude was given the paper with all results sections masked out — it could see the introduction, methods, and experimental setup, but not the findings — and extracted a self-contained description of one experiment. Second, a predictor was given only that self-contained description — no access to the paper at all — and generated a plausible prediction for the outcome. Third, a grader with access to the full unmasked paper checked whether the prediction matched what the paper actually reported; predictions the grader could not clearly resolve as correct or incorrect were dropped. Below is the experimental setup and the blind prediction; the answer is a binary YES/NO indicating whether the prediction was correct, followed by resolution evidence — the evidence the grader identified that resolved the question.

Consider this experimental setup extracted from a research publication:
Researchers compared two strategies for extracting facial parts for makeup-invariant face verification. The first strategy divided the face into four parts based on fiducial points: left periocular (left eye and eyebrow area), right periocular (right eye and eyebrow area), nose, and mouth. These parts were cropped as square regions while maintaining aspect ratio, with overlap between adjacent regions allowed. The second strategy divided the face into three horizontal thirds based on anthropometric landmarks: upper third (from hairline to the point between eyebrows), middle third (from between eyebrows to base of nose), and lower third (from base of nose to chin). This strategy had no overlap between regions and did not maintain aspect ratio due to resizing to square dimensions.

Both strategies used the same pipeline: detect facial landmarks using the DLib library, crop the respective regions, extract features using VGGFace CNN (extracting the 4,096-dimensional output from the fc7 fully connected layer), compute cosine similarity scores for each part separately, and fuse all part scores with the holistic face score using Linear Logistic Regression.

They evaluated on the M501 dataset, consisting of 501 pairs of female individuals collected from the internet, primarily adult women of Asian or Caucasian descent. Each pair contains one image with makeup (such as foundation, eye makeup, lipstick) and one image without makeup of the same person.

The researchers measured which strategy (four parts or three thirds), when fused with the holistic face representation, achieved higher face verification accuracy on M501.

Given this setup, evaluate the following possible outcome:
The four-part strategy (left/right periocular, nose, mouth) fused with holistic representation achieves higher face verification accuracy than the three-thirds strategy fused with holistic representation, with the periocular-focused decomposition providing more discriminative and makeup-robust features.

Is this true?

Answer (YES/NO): YES